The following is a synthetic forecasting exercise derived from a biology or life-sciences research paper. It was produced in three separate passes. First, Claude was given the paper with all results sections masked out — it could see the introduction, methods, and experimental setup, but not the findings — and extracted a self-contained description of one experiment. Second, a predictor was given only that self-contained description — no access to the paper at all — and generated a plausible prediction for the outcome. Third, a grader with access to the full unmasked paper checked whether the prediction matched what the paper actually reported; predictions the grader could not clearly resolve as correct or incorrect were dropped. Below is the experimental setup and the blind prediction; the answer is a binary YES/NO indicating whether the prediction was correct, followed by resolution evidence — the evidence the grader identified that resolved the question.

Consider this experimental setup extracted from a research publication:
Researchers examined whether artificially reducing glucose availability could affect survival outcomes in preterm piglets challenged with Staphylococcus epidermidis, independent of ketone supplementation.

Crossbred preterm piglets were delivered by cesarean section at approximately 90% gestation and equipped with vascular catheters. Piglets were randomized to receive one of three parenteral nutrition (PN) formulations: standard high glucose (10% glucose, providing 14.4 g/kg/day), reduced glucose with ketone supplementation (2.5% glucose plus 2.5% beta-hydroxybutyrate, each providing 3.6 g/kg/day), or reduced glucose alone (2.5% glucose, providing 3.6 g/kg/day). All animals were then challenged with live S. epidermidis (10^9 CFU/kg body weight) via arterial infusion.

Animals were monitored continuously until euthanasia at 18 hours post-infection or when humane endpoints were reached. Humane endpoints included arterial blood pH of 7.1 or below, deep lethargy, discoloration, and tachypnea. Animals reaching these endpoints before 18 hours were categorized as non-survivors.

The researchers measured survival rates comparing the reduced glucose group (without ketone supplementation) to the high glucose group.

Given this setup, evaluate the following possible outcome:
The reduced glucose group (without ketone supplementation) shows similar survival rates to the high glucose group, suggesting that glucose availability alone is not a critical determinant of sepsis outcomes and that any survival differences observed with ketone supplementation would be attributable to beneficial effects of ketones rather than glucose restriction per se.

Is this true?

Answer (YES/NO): NO